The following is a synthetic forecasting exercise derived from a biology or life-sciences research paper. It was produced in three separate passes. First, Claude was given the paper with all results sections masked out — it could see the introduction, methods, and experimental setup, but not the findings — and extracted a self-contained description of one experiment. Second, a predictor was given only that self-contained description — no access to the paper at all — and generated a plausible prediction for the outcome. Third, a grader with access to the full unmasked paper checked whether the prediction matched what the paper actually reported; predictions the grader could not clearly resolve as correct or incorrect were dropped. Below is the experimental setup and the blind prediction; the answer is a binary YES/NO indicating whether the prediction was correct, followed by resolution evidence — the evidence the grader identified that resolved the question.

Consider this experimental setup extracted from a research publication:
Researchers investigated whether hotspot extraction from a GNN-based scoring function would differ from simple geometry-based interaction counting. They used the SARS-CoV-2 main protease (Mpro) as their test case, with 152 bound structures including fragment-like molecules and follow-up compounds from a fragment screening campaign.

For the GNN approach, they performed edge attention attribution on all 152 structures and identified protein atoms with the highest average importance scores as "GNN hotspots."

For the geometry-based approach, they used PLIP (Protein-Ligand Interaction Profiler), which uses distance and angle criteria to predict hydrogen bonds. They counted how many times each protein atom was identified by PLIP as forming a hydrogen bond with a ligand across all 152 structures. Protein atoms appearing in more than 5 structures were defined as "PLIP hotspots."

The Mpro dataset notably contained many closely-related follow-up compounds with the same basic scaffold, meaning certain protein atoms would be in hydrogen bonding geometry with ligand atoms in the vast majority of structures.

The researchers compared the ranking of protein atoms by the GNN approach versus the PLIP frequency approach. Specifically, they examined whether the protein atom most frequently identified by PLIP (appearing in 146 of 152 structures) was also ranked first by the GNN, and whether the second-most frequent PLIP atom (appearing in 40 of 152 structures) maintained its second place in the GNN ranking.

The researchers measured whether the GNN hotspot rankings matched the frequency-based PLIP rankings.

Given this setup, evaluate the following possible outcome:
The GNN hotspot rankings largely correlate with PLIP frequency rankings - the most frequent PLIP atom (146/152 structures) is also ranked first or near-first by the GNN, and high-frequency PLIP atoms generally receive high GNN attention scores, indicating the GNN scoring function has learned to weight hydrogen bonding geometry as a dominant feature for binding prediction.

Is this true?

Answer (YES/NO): NO